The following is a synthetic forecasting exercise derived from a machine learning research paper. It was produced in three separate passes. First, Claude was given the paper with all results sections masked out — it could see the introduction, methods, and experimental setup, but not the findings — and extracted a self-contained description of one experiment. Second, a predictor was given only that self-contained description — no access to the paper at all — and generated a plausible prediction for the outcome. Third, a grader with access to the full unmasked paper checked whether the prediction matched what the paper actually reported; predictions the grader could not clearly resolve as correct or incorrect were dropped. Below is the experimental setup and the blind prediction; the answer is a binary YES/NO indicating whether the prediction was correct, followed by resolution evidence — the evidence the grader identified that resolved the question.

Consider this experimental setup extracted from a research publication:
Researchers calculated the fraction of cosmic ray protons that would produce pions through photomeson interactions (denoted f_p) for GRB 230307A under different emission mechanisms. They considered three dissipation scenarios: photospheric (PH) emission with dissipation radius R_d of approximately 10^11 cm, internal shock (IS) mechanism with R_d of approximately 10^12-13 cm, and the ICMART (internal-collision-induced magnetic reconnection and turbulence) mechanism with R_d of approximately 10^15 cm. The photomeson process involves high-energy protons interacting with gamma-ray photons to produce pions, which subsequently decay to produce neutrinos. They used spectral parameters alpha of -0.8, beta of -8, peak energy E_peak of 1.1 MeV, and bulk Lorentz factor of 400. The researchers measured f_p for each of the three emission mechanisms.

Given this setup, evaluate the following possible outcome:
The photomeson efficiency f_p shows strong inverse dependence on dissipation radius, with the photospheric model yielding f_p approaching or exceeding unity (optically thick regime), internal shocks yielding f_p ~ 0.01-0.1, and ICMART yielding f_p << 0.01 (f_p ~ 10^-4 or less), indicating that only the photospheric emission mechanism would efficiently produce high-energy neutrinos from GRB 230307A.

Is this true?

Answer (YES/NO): NO